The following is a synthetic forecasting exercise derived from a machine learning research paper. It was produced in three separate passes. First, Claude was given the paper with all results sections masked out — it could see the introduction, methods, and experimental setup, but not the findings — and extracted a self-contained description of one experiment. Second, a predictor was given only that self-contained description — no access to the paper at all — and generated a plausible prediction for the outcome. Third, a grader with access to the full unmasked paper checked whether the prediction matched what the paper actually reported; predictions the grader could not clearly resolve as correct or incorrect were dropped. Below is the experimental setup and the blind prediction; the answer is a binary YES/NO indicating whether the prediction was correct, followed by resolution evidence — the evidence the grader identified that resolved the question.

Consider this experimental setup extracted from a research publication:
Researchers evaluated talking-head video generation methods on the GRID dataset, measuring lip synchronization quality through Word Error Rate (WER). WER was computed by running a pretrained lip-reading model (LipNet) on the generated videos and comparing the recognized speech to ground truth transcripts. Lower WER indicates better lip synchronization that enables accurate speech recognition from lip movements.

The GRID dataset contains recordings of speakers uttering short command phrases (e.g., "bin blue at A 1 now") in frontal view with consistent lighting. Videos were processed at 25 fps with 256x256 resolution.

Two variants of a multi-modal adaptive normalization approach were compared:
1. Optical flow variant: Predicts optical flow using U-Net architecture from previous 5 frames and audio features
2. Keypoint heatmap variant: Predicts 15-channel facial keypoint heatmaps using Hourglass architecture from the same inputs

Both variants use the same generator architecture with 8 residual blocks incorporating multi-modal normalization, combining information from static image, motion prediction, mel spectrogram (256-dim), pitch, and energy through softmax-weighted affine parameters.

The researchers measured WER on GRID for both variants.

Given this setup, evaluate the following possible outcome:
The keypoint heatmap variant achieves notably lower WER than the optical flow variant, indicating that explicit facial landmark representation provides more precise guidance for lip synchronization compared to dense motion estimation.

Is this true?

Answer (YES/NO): NO